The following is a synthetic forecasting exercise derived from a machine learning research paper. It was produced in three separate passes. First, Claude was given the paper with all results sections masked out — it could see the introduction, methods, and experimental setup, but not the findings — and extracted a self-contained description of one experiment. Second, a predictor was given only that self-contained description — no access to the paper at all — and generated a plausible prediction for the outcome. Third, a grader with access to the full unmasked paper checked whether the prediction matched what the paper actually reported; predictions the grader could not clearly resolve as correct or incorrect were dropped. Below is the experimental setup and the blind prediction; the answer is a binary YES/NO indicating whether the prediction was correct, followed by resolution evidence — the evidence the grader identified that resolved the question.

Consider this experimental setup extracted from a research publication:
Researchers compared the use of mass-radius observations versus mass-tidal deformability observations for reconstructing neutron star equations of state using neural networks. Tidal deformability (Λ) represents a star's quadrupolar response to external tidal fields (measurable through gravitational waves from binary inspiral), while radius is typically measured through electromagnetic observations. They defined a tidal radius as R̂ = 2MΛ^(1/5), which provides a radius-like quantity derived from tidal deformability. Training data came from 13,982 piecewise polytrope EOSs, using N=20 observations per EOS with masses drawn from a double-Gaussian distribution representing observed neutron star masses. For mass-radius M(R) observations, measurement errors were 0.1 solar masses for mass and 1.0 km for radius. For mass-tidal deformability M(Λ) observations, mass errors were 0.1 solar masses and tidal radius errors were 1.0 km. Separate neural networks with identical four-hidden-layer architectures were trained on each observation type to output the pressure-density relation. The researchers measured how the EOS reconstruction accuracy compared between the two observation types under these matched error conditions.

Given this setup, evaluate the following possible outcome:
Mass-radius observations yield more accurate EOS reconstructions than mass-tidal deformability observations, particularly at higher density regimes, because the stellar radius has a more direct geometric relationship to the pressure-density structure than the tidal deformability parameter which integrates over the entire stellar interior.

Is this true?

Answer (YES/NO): NO